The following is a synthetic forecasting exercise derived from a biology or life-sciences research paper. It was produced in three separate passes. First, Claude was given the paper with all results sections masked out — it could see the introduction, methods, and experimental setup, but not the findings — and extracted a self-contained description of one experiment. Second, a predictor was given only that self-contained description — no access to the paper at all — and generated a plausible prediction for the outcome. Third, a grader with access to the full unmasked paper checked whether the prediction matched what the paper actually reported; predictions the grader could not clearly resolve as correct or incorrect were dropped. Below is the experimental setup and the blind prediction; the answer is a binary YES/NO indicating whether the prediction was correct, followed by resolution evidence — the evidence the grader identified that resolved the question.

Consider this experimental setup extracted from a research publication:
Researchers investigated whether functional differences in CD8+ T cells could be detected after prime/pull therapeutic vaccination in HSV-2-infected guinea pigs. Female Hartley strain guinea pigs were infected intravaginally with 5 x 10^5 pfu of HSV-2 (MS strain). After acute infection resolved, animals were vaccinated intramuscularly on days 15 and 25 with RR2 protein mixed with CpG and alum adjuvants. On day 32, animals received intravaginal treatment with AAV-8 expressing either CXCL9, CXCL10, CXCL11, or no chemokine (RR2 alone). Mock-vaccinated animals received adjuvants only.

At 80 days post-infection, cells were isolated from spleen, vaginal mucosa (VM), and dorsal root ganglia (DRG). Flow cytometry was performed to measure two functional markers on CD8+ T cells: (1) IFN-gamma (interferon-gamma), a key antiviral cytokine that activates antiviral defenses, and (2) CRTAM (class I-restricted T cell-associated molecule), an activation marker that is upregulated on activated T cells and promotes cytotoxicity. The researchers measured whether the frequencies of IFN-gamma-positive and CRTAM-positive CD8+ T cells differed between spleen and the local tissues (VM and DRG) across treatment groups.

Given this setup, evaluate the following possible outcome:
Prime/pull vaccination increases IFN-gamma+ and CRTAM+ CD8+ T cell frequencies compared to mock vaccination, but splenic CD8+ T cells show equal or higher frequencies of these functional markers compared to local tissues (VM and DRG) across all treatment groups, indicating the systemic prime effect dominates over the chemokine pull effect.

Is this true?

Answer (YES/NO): NO